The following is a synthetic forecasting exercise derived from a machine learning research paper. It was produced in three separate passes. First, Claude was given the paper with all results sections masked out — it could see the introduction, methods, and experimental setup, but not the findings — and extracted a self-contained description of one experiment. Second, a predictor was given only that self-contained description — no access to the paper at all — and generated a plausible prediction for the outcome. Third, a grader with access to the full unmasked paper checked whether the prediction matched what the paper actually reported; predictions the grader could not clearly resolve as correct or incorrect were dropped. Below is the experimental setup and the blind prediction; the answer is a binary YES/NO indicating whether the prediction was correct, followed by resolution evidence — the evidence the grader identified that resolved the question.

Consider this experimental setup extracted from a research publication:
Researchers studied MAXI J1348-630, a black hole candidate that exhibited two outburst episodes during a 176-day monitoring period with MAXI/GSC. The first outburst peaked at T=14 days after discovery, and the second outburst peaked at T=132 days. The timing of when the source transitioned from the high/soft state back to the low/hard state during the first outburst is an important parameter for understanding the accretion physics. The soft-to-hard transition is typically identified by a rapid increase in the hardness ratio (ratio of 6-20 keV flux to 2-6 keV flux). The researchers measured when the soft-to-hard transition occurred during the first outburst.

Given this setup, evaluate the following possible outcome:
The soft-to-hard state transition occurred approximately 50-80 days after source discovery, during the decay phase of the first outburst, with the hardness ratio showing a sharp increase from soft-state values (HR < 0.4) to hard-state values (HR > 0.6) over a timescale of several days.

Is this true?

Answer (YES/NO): NO